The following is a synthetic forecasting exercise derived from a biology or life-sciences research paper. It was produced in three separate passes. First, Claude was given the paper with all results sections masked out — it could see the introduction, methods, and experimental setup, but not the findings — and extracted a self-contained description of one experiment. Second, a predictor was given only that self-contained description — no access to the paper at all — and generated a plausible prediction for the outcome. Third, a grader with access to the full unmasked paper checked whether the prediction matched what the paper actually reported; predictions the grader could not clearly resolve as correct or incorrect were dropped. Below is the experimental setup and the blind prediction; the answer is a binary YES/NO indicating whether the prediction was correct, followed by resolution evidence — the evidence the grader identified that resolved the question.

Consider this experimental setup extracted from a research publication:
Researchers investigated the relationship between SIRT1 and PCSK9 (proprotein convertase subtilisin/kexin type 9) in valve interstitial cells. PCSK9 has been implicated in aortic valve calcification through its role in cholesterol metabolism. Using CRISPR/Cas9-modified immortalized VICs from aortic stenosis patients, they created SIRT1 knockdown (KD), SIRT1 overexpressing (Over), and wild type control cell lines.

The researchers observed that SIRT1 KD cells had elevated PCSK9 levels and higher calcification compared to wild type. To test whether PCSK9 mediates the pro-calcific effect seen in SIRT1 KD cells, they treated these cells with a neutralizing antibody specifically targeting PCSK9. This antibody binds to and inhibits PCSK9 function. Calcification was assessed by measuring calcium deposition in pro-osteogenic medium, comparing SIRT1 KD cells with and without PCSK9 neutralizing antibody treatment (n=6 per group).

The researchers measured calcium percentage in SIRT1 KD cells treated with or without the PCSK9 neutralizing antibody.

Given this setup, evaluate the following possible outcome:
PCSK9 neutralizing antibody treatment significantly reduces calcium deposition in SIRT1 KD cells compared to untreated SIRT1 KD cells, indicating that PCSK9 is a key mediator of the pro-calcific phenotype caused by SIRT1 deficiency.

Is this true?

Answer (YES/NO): YES